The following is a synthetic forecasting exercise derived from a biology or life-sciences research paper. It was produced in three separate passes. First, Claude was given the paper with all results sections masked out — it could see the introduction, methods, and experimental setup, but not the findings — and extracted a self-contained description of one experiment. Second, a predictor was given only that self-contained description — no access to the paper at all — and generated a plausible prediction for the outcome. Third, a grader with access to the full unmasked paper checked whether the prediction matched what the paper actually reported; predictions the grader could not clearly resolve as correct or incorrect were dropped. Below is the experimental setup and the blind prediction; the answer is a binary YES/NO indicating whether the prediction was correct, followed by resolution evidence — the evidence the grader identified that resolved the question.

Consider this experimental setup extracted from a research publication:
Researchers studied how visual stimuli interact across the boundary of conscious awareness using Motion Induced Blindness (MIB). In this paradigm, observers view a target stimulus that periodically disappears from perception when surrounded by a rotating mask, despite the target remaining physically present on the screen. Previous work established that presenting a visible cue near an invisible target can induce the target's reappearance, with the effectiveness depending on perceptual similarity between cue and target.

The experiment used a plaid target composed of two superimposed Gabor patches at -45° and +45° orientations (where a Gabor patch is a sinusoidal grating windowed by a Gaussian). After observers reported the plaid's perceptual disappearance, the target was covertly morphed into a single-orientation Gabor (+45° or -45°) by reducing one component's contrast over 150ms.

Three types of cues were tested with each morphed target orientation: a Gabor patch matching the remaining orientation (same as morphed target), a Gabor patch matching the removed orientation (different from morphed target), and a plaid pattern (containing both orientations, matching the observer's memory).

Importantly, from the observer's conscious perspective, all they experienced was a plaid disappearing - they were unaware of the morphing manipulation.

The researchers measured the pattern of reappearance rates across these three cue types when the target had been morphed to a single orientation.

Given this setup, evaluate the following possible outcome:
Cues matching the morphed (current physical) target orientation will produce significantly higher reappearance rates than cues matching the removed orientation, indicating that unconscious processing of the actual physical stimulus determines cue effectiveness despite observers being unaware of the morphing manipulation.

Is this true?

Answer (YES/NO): YES